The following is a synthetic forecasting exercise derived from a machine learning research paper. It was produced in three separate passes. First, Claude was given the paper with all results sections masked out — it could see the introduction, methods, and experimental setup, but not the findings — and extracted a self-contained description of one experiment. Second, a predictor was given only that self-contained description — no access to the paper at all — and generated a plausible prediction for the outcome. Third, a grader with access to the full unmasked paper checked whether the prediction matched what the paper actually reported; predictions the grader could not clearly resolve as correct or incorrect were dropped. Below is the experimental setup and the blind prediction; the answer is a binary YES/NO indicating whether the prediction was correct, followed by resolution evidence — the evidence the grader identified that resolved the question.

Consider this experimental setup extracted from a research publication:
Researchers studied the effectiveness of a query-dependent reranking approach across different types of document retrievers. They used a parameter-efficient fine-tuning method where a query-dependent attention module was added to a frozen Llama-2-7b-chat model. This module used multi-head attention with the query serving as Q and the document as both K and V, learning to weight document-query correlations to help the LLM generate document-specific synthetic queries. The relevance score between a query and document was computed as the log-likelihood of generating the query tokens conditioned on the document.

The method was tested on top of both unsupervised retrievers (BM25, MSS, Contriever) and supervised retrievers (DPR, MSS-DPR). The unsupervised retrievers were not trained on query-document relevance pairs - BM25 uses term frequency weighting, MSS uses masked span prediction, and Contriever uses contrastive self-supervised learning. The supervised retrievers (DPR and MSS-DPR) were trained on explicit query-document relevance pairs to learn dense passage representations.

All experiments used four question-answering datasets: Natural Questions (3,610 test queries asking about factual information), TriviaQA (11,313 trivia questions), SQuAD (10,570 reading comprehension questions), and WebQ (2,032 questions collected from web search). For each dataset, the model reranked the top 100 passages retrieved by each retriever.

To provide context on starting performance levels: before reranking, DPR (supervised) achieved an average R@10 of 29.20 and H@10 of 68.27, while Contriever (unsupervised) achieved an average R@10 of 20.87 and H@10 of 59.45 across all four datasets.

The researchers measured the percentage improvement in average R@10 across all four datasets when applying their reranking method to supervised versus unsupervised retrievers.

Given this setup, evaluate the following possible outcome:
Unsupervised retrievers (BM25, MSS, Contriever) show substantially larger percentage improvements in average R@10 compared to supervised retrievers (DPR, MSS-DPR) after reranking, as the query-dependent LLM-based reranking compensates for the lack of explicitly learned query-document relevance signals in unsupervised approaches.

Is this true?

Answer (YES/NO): YES